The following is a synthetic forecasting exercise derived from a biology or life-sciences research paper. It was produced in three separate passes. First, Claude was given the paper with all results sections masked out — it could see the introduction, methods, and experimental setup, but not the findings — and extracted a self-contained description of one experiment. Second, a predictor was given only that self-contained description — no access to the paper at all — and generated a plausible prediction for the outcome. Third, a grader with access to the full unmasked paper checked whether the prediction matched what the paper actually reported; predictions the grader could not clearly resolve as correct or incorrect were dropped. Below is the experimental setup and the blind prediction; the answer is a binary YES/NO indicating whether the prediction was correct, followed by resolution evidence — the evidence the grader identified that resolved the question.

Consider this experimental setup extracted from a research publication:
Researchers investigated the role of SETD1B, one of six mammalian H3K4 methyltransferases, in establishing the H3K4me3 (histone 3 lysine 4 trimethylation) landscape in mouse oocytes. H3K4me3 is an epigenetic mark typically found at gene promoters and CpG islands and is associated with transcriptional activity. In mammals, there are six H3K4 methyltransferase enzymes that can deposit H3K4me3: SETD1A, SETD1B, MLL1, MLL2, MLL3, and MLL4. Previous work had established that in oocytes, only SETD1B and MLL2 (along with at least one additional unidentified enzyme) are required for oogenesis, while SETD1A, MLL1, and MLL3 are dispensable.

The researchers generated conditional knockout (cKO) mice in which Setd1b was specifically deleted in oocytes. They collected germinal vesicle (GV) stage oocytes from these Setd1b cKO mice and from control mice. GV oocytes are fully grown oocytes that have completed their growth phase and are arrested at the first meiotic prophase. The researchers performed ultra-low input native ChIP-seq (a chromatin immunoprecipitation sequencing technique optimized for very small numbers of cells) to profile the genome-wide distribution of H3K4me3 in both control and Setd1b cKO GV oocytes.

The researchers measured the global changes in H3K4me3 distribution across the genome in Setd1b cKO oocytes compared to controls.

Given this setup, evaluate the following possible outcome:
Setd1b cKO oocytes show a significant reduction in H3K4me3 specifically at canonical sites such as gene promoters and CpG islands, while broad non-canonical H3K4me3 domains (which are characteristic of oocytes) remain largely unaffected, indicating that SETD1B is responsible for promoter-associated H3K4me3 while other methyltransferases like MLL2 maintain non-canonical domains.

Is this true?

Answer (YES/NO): NO